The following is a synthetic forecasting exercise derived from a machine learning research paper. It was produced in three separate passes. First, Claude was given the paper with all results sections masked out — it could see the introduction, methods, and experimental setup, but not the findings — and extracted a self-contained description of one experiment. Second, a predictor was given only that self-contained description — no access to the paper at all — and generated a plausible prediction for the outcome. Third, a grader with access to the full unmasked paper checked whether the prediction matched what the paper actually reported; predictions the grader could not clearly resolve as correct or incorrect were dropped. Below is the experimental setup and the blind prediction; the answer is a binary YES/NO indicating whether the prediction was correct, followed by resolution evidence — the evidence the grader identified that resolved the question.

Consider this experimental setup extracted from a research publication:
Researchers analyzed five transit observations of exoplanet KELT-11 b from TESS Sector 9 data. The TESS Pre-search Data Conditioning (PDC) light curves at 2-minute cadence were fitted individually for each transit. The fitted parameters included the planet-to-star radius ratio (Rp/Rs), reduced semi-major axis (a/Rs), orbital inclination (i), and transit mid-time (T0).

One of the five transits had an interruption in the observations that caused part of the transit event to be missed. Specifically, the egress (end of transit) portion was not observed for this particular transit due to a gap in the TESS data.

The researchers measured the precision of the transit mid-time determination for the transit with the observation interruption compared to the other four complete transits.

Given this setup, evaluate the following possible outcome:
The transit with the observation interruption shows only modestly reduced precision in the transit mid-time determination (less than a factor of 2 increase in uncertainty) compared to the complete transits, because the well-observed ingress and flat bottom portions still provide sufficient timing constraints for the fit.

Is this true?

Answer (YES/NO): NO